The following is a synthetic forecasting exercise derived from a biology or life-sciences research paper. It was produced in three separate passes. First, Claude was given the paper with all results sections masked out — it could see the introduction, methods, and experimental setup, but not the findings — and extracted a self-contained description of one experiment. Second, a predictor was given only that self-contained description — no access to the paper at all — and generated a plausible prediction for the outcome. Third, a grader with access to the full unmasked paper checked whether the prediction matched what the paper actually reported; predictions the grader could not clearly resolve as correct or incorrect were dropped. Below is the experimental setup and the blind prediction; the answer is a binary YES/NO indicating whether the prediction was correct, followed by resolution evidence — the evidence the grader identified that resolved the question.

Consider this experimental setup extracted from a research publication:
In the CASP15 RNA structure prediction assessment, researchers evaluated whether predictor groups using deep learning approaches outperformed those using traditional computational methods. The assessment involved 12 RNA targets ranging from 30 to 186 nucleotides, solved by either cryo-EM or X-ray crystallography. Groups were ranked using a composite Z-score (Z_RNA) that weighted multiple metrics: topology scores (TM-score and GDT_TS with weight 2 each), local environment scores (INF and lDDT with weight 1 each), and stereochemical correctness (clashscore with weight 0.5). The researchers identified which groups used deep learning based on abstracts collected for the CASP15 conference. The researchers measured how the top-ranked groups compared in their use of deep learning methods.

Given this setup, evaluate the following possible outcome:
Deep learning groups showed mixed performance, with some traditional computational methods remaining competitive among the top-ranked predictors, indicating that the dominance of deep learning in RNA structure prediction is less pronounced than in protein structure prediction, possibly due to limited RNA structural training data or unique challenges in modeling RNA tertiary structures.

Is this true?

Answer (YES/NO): NO